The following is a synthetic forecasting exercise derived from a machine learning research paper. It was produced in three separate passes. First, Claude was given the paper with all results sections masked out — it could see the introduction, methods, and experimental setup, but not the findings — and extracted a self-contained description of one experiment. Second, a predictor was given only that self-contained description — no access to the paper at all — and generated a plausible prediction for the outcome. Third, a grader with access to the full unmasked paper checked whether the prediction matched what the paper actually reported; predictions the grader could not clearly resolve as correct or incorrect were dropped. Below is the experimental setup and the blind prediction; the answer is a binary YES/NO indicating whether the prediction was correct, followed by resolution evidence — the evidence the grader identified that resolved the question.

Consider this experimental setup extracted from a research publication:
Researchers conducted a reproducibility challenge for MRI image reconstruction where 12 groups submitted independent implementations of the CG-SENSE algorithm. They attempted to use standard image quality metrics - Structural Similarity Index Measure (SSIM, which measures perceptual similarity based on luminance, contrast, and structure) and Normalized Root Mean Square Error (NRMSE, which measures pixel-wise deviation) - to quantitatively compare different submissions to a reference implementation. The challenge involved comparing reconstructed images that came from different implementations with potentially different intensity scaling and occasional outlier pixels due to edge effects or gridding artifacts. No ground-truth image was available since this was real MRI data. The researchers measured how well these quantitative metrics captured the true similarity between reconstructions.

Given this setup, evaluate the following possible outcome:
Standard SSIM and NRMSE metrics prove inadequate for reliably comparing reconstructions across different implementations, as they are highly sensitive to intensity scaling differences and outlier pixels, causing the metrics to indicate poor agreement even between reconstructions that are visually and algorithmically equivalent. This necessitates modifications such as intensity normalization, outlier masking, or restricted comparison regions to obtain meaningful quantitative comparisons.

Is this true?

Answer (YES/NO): YES